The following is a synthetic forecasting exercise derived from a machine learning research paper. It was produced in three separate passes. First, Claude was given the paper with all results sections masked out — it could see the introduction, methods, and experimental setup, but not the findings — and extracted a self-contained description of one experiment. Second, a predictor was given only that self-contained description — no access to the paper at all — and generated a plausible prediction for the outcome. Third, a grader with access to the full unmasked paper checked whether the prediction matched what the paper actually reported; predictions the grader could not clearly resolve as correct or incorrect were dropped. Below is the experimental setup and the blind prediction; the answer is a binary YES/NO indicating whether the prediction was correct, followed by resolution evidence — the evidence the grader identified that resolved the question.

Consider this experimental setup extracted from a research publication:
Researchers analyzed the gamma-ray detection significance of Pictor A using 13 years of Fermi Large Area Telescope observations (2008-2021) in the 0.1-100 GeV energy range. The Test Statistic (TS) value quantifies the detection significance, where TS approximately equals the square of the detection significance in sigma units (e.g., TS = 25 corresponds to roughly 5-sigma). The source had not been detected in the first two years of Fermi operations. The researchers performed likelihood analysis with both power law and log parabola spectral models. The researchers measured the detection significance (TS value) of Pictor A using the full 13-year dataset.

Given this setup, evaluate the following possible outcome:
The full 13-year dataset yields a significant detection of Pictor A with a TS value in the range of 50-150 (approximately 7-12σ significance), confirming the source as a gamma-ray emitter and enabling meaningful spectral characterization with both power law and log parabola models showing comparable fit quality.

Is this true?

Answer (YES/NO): NO